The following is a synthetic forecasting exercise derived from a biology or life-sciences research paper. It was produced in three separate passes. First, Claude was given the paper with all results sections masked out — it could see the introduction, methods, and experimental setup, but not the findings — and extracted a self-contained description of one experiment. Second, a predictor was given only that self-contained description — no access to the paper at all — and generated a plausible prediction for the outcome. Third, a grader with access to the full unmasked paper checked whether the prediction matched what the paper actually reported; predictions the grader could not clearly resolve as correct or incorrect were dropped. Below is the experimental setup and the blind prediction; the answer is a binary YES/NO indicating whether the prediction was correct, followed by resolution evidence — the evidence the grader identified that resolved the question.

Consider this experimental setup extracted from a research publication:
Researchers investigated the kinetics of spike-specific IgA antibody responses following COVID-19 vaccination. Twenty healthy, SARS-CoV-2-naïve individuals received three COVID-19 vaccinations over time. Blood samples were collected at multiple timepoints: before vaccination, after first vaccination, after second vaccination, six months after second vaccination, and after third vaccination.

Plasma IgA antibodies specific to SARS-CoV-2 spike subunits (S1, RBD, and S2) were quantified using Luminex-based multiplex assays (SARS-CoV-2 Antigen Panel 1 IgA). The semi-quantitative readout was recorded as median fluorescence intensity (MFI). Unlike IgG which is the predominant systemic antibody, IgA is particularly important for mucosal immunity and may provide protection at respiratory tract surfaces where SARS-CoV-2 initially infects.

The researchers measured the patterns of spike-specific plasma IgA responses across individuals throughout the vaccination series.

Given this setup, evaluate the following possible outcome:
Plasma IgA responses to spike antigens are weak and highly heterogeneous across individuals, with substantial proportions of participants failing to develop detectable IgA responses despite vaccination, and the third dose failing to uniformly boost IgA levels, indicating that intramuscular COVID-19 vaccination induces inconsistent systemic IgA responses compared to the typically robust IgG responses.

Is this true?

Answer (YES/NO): NO